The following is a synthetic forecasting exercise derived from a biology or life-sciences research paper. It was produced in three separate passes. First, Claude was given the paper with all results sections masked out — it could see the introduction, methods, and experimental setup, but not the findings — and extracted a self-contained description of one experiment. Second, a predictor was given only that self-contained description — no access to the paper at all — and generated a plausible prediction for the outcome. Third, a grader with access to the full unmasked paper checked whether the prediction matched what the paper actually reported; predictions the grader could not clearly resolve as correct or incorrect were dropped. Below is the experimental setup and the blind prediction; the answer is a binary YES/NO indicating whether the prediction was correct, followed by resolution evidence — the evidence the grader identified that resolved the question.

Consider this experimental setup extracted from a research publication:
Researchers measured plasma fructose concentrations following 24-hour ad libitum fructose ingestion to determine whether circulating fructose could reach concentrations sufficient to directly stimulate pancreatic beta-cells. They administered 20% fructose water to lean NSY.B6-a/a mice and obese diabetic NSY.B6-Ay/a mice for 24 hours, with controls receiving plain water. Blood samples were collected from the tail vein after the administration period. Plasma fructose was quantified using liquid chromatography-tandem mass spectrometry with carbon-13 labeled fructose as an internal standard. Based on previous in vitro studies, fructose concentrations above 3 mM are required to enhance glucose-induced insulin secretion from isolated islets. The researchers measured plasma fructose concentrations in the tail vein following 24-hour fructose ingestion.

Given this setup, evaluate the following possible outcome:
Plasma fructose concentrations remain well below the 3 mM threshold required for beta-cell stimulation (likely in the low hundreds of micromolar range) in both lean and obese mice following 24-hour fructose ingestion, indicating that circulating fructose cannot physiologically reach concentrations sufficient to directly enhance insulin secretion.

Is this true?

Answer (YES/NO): YES